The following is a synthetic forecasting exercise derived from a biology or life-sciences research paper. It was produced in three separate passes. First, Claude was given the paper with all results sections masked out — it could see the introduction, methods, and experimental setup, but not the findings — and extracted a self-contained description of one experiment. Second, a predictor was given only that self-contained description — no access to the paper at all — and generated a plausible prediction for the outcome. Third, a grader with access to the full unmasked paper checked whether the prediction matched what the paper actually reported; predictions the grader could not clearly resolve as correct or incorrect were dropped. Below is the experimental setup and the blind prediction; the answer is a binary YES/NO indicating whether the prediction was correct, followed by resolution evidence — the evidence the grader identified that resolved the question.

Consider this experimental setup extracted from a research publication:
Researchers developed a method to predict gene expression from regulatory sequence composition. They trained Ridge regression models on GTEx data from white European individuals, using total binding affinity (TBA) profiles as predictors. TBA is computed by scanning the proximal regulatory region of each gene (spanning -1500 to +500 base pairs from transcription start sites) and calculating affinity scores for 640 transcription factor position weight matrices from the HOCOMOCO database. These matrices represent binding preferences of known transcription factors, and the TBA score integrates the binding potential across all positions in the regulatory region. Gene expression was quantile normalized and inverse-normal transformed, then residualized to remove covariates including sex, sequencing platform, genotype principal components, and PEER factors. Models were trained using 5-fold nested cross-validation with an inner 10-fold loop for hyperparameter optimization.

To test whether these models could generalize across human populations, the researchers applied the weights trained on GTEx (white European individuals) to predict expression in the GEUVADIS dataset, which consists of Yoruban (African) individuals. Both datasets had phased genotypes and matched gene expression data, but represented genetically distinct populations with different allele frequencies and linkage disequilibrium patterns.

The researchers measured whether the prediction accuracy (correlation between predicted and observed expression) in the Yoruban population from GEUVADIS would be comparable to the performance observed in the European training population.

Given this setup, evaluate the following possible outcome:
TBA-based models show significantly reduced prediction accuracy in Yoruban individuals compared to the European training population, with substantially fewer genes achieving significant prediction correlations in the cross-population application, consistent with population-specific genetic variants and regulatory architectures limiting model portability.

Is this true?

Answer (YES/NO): NO